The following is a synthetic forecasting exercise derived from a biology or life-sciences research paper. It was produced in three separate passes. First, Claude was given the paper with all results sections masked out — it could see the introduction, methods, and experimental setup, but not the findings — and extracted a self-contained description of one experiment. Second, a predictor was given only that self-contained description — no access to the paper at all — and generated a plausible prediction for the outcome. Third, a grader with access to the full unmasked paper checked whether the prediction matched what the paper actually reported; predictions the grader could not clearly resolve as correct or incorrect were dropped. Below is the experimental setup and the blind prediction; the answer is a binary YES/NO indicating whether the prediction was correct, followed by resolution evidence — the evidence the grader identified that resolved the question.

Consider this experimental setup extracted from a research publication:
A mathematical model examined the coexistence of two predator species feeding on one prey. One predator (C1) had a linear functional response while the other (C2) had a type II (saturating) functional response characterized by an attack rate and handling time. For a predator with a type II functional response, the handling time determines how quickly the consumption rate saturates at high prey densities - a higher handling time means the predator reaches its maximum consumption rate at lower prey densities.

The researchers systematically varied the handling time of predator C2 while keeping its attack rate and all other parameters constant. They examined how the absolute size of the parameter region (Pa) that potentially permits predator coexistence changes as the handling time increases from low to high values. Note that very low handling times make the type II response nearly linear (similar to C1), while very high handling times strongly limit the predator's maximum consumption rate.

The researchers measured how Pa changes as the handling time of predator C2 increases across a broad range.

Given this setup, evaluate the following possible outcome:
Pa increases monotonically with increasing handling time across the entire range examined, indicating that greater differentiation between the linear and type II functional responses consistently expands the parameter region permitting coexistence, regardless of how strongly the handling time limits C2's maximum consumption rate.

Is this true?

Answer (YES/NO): NO